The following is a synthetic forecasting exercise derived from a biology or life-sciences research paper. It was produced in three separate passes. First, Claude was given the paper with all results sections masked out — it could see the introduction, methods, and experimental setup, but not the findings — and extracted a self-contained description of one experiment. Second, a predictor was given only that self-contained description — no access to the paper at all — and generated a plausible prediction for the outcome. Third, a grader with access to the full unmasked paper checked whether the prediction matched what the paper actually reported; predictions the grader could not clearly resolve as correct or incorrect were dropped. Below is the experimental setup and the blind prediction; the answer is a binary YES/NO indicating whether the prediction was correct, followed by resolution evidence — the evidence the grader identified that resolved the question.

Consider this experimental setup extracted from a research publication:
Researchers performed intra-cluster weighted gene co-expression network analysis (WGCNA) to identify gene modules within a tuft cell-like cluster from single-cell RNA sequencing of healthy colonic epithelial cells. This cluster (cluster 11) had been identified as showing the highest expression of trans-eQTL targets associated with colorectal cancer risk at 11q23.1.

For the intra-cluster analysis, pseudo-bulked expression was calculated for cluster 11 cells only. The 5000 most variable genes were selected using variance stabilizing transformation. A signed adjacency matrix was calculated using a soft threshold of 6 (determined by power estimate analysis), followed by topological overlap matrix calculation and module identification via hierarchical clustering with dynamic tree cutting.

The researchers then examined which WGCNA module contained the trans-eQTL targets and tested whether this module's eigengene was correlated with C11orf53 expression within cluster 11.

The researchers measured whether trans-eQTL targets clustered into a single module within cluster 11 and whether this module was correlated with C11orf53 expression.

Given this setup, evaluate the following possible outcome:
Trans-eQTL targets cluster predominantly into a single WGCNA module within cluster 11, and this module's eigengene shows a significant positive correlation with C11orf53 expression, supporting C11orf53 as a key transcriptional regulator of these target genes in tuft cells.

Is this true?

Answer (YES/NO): YES